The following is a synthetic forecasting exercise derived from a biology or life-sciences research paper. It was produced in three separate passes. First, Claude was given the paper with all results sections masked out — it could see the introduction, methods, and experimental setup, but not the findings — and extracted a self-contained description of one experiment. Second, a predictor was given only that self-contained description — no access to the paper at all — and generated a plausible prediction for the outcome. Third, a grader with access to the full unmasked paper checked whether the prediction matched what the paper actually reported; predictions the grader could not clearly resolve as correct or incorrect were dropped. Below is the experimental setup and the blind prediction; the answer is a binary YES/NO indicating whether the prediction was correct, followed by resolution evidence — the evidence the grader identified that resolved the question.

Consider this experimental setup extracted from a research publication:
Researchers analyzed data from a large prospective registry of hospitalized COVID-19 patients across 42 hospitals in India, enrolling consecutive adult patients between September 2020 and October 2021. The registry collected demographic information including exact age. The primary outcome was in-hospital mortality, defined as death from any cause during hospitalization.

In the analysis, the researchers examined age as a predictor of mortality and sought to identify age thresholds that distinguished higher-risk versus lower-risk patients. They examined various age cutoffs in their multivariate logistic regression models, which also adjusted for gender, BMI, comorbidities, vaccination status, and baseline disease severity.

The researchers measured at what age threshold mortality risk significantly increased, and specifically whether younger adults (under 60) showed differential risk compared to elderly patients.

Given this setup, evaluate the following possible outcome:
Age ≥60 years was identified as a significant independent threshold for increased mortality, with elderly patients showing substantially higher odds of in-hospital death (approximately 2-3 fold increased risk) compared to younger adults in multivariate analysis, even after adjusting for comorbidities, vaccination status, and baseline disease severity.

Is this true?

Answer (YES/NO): YES